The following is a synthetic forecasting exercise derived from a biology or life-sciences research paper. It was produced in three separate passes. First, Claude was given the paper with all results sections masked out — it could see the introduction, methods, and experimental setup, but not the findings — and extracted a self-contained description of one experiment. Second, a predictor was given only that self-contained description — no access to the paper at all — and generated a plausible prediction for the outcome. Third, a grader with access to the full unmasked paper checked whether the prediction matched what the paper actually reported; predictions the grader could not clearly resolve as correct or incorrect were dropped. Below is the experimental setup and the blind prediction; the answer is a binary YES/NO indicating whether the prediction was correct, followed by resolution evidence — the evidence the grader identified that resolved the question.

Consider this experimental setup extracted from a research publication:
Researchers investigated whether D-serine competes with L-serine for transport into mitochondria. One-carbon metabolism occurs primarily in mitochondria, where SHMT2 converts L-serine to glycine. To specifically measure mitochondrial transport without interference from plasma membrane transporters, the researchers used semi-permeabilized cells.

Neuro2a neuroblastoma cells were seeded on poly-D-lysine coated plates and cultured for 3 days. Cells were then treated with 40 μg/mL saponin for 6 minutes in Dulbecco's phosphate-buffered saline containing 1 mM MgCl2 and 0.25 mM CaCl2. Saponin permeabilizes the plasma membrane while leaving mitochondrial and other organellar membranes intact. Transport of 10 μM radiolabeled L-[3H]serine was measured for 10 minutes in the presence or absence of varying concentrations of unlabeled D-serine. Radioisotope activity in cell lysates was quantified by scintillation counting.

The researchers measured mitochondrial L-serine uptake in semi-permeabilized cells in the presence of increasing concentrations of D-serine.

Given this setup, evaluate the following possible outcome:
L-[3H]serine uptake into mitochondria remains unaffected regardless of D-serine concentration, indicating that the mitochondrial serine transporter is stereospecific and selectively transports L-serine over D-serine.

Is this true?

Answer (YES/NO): NO